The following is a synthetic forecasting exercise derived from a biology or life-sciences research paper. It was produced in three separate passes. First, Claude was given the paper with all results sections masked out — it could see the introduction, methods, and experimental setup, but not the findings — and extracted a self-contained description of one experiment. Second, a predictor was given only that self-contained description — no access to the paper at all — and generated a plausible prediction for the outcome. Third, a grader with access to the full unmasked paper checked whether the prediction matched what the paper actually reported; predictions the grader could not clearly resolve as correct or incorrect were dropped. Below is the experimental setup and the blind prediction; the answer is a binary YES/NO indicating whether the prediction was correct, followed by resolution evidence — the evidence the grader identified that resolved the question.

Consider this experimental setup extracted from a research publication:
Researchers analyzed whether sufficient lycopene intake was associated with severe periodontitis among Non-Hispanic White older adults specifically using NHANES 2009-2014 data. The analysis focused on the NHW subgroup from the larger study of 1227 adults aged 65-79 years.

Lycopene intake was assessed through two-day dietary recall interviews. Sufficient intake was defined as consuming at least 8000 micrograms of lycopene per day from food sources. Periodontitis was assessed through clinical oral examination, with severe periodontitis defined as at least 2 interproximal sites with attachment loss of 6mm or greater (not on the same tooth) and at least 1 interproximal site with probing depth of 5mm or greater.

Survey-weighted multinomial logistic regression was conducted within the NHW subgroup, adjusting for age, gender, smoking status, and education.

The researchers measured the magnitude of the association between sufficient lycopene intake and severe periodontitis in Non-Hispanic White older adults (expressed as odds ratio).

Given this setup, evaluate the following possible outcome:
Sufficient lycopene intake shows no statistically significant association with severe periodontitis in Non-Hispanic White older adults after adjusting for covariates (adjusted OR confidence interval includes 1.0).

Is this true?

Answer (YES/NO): NO